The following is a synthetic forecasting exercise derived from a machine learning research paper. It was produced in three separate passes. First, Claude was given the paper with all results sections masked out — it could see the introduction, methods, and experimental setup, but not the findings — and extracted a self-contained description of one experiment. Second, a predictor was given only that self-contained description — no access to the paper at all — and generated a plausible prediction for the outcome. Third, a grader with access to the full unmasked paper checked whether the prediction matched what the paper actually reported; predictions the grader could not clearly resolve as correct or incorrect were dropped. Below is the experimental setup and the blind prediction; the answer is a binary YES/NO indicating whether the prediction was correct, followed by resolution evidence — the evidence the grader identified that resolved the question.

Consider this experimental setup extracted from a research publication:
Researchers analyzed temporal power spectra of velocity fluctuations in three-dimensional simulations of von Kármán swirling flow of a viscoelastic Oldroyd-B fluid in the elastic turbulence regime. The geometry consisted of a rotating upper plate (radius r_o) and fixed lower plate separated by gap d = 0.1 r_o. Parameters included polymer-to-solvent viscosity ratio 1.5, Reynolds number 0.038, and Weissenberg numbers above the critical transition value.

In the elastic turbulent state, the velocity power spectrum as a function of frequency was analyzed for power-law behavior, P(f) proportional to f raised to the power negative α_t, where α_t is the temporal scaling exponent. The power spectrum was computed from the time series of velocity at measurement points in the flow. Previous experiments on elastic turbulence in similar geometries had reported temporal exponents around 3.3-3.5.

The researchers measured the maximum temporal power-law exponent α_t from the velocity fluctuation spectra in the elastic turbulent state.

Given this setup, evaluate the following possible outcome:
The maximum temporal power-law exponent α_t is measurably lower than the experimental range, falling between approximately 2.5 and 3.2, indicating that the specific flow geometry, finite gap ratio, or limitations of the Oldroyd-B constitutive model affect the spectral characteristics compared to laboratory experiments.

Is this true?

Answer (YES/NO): NO